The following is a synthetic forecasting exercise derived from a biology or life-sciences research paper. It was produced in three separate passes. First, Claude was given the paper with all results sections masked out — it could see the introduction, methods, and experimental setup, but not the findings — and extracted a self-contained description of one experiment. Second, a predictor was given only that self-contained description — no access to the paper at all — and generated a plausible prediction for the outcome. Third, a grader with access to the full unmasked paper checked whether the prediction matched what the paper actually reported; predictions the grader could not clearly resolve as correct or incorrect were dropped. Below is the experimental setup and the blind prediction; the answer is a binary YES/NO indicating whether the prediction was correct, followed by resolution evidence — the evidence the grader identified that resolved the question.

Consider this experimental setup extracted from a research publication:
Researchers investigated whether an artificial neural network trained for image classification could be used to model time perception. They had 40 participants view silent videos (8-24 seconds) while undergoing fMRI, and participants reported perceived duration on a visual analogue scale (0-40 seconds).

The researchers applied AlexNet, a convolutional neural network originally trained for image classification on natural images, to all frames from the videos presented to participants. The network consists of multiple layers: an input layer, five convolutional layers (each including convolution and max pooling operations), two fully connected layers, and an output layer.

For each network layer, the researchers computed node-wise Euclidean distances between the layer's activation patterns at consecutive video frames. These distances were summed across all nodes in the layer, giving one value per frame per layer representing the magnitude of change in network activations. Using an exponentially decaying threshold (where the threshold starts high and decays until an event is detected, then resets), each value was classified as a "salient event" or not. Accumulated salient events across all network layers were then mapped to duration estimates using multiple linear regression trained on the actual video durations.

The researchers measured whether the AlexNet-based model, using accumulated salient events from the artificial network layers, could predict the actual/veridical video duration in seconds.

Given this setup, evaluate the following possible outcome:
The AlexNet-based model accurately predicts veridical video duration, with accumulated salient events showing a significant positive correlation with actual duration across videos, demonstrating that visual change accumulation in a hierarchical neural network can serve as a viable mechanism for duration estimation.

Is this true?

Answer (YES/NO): YES